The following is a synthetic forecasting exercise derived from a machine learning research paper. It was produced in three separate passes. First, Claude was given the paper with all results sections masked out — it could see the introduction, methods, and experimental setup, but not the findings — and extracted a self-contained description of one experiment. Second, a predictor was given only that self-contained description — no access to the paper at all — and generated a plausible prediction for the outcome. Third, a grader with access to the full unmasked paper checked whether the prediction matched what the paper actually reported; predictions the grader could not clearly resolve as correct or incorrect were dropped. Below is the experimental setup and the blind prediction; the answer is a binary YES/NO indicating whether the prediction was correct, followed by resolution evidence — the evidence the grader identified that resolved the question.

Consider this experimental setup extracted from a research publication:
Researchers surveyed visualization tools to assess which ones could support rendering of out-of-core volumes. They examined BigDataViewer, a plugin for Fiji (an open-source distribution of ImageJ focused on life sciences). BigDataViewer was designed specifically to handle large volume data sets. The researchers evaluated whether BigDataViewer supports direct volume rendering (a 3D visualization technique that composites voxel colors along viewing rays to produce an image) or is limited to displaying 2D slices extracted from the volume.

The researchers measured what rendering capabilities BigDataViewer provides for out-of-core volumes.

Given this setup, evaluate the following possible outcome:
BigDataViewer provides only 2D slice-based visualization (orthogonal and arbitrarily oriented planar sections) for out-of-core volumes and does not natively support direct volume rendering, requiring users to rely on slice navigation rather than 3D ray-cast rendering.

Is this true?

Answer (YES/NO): YES